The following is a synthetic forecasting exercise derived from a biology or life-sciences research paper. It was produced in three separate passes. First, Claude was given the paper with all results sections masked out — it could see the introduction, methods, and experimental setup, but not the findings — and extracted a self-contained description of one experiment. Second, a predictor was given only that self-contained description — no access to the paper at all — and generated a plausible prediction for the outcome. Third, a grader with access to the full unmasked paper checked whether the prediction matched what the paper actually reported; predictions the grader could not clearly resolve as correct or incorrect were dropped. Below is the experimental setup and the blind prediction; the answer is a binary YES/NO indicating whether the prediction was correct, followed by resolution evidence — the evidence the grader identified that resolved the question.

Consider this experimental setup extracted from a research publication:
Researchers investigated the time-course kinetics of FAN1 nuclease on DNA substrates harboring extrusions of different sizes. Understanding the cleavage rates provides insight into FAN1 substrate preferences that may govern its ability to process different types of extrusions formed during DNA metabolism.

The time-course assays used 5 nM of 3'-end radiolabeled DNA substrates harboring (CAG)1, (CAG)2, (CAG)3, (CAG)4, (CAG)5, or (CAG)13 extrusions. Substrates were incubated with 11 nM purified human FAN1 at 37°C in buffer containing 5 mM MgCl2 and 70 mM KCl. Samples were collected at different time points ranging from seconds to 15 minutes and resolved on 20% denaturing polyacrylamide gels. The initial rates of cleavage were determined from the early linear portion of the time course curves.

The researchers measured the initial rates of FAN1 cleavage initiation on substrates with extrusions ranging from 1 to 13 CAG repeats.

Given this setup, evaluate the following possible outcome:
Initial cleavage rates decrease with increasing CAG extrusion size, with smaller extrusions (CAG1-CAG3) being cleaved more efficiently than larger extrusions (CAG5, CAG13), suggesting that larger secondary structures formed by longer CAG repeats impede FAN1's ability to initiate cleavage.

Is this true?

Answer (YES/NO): NO